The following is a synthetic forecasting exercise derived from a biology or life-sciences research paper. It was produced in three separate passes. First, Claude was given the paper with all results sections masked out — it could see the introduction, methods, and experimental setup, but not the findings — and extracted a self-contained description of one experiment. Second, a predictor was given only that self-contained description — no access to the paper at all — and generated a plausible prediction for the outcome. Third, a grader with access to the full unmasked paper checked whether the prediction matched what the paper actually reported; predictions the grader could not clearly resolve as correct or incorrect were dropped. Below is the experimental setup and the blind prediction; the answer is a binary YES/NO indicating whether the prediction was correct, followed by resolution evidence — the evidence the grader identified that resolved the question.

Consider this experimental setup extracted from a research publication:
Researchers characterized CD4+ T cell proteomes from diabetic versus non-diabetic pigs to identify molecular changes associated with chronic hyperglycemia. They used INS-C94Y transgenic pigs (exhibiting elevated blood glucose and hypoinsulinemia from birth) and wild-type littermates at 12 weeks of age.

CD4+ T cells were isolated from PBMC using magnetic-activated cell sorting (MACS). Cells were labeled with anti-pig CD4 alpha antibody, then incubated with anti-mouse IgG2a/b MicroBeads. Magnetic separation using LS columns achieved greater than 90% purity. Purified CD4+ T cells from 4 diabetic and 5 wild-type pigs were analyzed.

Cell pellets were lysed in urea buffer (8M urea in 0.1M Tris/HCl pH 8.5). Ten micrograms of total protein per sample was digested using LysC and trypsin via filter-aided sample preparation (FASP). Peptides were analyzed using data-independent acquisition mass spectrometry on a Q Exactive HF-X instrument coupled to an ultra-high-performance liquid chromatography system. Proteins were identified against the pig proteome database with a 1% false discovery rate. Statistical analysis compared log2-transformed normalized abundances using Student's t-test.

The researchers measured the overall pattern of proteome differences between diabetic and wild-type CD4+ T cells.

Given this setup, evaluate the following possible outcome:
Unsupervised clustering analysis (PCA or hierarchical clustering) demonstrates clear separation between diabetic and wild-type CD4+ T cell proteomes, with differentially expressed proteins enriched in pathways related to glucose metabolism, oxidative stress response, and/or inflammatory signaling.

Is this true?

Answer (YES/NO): NO